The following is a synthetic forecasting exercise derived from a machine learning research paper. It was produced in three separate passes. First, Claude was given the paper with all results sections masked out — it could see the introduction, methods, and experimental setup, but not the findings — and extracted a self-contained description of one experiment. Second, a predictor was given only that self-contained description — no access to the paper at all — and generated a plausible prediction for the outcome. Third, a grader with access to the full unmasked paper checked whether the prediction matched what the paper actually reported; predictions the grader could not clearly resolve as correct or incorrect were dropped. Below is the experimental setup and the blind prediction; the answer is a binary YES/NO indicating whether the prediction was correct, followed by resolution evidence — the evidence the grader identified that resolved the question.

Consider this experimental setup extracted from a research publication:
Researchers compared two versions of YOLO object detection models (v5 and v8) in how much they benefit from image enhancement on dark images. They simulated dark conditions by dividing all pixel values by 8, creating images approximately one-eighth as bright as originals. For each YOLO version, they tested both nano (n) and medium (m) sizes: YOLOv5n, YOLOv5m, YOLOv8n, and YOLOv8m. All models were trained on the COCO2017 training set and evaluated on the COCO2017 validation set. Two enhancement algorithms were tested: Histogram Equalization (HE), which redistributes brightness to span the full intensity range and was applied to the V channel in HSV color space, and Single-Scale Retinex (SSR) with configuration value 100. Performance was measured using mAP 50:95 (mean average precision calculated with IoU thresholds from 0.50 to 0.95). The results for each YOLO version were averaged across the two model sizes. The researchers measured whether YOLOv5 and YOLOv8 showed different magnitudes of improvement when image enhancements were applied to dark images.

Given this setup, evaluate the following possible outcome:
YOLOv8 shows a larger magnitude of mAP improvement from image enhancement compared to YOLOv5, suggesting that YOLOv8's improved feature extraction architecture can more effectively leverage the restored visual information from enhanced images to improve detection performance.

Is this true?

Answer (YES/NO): NO